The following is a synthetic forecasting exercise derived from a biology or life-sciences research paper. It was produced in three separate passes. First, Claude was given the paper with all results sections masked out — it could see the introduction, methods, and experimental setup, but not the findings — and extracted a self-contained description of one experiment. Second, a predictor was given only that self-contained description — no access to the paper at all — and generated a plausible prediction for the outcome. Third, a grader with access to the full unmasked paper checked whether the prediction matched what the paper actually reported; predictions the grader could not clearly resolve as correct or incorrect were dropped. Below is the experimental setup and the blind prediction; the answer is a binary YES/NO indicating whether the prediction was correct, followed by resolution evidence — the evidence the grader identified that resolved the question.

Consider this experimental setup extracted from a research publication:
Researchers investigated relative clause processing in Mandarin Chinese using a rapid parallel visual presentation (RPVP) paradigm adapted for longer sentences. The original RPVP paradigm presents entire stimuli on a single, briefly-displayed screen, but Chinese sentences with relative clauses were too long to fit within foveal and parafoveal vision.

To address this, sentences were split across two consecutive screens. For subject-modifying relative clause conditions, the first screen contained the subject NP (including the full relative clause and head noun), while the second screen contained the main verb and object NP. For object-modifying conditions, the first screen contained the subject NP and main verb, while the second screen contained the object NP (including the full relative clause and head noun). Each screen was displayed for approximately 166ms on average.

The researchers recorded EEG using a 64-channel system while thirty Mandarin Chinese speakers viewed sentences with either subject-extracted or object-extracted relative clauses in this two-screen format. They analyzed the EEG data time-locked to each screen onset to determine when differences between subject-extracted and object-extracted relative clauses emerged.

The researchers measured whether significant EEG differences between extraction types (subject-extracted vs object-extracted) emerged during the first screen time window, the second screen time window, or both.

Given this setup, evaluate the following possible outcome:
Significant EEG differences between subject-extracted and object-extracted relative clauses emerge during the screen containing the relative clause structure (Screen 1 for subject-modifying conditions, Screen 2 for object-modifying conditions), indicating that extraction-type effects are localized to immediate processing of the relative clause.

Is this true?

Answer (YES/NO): NO